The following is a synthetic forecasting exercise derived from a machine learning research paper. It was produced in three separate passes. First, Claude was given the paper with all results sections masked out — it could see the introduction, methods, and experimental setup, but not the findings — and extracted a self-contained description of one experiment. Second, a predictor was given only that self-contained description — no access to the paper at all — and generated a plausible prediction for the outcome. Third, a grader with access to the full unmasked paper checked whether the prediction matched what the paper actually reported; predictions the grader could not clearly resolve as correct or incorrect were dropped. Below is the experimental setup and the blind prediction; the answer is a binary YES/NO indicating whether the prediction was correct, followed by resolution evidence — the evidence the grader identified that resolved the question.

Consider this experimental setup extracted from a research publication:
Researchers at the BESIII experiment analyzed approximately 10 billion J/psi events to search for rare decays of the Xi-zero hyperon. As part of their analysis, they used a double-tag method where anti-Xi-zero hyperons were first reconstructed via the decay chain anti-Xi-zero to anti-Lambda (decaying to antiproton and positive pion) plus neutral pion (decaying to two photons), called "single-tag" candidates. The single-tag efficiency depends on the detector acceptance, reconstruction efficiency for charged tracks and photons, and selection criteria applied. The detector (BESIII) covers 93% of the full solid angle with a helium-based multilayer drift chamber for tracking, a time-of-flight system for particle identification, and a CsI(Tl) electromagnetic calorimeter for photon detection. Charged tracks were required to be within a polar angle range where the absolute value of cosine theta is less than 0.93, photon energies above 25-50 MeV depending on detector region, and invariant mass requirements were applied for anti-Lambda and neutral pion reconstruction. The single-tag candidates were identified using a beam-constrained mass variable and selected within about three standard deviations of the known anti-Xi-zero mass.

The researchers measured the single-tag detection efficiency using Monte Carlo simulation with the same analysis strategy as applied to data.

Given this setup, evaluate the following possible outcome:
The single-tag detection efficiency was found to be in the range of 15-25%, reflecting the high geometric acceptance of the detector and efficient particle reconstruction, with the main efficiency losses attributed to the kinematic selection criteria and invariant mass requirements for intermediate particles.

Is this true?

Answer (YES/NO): YES